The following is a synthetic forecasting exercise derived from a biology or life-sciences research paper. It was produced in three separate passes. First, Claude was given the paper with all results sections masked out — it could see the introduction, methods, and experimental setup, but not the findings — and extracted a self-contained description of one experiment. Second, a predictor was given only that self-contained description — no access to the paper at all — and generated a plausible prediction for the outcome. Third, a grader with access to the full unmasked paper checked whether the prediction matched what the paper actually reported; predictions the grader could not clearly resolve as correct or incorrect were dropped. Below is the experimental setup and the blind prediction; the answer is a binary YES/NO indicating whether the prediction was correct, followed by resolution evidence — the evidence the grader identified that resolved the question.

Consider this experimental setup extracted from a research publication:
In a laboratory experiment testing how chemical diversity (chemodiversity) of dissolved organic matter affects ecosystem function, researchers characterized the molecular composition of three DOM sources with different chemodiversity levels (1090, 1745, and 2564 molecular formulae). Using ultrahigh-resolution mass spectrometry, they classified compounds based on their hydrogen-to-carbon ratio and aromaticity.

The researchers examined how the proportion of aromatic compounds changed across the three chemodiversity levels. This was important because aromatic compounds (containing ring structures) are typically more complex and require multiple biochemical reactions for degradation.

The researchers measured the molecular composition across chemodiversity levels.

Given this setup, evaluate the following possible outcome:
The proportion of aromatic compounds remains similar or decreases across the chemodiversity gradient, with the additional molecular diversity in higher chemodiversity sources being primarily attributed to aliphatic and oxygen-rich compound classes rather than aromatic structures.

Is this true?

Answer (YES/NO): NO